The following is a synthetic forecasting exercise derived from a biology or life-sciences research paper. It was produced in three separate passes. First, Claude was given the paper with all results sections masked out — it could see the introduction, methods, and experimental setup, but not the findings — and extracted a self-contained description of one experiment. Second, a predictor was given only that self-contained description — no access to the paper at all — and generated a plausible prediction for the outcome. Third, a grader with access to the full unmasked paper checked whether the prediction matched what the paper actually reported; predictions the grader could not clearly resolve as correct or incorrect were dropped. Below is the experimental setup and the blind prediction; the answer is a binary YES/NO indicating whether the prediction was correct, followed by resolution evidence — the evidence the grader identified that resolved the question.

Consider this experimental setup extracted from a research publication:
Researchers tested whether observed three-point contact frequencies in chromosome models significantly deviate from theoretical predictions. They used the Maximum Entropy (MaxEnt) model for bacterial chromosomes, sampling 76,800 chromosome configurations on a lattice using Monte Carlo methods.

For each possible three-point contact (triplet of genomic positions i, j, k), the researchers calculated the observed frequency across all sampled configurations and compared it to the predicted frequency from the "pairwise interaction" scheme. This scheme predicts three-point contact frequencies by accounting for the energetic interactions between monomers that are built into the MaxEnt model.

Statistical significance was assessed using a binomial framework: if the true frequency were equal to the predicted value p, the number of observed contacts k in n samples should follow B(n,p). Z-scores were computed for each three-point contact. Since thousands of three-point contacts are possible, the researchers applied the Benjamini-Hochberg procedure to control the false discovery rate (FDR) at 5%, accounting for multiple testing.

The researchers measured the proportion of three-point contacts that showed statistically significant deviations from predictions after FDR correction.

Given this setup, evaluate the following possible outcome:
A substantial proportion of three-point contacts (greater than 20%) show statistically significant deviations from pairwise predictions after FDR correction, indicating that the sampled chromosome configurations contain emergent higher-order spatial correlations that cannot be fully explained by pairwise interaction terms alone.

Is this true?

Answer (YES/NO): NO